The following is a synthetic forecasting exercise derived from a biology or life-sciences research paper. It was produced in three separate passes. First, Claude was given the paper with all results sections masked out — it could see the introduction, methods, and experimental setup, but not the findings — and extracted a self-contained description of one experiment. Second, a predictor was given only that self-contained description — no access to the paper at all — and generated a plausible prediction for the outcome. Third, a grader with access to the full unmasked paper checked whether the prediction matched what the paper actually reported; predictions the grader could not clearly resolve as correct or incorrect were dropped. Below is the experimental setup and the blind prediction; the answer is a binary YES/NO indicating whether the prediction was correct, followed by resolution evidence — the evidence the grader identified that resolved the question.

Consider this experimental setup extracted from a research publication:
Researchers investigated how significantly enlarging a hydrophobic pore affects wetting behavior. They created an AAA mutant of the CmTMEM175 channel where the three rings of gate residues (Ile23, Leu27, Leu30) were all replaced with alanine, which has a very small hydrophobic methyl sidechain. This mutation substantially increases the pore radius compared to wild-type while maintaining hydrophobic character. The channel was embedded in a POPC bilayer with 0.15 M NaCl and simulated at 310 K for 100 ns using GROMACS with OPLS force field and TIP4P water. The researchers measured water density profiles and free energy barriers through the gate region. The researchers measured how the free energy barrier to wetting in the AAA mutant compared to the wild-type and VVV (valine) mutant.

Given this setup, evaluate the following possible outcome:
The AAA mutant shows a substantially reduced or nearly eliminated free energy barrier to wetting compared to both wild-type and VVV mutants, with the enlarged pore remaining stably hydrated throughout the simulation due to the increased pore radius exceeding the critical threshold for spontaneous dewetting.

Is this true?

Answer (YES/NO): YES